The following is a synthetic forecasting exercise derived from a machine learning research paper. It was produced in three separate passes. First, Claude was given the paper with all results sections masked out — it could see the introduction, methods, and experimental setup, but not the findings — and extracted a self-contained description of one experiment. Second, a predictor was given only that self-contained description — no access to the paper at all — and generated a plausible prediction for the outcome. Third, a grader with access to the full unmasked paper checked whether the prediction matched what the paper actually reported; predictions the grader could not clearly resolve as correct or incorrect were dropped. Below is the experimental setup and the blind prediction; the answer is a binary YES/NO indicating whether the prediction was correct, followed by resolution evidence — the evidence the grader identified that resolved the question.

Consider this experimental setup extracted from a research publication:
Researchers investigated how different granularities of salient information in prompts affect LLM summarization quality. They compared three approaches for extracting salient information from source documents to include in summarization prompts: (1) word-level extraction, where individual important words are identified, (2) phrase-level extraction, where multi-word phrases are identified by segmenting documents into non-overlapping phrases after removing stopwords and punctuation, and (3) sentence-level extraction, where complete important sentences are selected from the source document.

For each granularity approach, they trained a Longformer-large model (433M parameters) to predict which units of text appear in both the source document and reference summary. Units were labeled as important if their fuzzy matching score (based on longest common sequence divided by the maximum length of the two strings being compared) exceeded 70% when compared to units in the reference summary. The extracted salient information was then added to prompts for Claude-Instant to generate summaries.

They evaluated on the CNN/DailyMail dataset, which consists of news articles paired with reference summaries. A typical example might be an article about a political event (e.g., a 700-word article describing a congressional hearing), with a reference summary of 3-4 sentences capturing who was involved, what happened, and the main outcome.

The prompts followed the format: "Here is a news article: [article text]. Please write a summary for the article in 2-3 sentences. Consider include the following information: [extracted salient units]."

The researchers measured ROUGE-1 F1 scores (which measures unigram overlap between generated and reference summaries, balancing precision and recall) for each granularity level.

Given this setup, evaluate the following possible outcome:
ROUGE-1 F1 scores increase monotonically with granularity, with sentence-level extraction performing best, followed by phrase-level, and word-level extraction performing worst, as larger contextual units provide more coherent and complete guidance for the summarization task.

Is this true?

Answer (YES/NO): NO